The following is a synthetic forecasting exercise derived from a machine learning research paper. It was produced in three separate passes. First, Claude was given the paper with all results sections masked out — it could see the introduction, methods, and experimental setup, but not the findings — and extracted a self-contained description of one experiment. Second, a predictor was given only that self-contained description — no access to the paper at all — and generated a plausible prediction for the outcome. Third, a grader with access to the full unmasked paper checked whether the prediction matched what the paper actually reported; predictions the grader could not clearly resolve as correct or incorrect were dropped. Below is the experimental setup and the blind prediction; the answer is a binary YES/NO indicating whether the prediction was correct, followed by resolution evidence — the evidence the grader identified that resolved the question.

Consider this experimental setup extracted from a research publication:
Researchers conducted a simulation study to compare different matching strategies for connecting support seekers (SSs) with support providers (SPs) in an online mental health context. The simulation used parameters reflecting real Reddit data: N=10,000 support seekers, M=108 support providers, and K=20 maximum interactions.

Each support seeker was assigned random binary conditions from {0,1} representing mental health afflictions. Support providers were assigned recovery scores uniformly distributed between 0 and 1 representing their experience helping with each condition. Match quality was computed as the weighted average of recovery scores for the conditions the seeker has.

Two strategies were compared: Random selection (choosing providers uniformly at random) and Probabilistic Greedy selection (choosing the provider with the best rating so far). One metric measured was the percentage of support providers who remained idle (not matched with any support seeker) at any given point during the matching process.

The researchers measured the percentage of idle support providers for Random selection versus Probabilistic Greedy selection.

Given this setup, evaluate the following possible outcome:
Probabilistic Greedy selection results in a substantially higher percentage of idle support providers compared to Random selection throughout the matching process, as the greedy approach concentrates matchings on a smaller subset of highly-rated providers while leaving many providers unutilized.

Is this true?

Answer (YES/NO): NO